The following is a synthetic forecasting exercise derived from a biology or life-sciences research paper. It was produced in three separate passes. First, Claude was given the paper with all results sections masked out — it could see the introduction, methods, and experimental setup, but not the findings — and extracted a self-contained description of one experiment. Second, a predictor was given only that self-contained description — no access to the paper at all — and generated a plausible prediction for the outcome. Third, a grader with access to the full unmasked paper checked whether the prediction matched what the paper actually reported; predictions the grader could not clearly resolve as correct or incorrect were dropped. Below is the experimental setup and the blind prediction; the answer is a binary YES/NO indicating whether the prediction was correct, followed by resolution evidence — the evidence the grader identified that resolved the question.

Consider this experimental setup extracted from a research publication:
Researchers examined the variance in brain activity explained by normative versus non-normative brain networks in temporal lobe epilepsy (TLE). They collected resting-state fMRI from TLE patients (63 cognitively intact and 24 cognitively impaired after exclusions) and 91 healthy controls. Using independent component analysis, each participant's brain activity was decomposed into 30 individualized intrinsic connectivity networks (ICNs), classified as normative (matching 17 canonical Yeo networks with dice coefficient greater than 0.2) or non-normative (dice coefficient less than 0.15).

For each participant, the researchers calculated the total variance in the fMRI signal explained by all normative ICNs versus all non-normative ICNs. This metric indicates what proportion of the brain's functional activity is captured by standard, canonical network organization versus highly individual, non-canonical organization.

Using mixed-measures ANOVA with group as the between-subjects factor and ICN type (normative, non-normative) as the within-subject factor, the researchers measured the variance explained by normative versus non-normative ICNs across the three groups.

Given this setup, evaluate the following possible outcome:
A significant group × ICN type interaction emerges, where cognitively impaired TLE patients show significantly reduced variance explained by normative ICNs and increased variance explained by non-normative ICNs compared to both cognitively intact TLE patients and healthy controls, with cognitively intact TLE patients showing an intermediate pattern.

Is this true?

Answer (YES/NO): NO